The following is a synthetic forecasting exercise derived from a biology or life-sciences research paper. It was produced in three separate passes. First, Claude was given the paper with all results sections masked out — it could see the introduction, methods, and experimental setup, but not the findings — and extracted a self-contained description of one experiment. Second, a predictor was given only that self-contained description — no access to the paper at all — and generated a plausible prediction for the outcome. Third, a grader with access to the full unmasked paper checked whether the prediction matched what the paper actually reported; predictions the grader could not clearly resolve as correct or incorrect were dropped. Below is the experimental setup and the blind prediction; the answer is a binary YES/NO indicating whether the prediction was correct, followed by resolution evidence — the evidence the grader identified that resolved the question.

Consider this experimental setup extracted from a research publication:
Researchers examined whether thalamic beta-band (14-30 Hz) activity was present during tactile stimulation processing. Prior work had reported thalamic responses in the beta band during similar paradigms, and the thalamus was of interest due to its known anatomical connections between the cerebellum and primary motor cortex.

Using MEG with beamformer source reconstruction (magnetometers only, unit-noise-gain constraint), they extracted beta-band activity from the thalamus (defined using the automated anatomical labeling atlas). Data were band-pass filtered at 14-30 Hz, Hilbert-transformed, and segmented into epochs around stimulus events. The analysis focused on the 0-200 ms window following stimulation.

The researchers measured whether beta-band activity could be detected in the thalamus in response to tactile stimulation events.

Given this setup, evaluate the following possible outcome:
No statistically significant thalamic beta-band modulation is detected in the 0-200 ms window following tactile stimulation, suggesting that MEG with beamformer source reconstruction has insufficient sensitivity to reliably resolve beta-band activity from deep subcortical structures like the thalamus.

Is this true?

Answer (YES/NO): NO